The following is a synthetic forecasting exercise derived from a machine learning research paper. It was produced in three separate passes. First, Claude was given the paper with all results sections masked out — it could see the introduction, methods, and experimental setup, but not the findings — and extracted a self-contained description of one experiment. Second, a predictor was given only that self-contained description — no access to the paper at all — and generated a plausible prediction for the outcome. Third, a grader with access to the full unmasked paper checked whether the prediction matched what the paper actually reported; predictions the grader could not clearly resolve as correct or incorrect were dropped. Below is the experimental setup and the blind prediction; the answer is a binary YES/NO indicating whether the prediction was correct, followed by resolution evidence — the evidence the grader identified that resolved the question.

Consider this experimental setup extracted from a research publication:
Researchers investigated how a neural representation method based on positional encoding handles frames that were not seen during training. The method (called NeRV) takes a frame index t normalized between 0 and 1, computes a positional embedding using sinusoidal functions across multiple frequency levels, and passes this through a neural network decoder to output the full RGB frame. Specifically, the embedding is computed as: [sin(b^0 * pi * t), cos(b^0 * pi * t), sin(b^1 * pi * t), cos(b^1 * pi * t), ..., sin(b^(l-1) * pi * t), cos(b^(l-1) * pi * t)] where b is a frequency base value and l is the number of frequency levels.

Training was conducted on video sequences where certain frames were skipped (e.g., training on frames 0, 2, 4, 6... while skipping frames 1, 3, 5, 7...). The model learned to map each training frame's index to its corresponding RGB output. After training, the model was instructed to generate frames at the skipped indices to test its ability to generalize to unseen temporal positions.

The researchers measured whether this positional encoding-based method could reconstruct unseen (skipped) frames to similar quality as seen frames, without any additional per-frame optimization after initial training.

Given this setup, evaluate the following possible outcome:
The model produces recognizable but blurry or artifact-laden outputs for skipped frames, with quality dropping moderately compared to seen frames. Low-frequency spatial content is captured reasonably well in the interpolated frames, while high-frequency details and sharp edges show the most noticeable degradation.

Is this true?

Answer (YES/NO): NO